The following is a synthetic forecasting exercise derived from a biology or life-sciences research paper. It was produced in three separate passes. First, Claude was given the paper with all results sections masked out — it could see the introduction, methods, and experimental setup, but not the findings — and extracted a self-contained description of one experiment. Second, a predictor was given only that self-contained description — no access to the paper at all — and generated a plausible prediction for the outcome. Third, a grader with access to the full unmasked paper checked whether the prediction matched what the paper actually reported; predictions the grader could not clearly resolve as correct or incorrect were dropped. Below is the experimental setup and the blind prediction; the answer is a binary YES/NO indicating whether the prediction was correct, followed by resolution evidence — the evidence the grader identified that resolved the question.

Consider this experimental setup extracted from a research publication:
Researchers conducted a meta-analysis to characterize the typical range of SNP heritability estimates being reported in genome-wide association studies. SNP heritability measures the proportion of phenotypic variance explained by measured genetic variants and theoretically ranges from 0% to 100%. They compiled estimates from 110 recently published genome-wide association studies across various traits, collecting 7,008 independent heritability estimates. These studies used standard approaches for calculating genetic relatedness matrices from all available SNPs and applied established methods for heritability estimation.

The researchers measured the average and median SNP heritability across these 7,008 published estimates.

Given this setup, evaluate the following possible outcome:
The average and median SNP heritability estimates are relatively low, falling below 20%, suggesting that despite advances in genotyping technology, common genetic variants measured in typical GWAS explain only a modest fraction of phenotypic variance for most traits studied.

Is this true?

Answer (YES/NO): YES